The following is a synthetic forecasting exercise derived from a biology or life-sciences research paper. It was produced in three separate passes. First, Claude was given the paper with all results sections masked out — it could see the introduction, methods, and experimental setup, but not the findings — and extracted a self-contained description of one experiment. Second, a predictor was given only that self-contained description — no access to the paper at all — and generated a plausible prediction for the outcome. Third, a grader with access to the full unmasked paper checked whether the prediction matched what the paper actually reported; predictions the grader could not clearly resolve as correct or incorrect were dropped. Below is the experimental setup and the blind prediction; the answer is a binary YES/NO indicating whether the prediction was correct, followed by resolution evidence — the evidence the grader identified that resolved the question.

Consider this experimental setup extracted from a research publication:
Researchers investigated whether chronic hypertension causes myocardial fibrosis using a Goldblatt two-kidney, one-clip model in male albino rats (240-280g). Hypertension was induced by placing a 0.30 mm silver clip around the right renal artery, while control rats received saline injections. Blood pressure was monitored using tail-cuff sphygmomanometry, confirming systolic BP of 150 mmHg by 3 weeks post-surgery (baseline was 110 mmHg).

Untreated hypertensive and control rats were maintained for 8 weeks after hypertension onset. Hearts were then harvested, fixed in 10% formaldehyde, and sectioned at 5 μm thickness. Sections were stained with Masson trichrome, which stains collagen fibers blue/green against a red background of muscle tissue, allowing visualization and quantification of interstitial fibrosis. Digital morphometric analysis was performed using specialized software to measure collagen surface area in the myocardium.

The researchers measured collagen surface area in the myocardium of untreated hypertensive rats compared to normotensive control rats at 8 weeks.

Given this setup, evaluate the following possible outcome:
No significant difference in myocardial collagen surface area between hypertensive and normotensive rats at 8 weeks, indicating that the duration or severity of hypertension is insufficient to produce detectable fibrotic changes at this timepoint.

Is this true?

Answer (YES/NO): NO